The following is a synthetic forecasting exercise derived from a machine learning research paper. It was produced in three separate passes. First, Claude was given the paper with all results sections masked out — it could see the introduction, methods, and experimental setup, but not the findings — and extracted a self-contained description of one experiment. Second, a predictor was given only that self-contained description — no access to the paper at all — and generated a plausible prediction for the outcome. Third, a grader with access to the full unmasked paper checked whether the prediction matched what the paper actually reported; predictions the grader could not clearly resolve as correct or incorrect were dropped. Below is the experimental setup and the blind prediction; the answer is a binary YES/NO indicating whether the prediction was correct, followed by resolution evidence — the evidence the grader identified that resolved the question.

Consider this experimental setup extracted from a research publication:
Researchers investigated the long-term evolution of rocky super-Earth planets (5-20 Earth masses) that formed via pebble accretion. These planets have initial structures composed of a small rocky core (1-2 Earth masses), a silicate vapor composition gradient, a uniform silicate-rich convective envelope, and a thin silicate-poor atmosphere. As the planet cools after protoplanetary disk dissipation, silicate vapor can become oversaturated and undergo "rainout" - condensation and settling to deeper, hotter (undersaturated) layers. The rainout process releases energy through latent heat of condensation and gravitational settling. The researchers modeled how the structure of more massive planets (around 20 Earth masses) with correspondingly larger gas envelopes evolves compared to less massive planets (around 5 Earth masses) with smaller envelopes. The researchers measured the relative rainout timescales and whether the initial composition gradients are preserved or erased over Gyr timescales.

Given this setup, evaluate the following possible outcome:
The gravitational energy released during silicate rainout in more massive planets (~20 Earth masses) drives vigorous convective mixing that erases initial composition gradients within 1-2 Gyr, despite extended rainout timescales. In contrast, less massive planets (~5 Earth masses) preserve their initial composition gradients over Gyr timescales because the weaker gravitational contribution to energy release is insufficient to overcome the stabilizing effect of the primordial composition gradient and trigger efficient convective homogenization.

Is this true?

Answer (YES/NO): NO